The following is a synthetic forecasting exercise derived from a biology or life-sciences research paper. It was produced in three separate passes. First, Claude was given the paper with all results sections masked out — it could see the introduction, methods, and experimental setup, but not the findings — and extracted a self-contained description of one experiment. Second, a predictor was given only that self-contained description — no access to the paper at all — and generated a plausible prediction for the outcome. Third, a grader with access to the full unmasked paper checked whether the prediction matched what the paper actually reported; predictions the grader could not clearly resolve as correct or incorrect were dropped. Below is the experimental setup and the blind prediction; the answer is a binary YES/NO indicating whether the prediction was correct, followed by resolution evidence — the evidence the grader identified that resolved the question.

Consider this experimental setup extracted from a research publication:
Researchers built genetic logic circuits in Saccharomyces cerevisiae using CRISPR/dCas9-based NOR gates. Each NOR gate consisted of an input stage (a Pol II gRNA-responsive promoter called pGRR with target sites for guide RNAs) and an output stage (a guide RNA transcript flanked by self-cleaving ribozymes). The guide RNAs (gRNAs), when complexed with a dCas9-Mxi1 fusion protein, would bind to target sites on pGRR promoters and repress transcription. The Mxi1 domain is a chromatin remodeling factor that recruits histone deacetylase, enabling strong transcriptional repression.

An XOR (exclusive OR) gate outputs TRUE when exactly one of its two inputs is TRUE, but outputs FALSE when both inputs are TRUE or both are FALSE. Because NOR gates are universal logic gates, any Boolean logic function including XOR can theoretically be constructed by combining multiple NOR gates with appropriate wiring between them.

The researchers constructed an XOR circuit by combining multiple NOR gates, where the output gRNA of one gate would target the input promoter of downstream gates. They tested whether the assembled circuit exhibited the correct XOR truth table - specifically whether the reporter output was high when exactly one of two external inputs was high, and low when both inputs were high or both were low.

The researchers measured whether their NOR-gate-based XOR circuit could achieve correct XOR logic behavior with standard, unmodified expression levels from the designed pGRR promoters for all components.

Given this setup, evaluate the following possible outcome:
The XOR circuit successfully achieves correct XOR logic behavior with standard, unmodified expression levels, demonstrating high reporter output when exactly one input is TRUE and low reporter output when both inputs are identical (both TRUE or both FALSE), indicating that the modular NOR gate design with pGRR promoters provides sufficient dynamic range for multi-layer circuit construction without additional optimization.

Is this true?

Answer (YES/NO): NO